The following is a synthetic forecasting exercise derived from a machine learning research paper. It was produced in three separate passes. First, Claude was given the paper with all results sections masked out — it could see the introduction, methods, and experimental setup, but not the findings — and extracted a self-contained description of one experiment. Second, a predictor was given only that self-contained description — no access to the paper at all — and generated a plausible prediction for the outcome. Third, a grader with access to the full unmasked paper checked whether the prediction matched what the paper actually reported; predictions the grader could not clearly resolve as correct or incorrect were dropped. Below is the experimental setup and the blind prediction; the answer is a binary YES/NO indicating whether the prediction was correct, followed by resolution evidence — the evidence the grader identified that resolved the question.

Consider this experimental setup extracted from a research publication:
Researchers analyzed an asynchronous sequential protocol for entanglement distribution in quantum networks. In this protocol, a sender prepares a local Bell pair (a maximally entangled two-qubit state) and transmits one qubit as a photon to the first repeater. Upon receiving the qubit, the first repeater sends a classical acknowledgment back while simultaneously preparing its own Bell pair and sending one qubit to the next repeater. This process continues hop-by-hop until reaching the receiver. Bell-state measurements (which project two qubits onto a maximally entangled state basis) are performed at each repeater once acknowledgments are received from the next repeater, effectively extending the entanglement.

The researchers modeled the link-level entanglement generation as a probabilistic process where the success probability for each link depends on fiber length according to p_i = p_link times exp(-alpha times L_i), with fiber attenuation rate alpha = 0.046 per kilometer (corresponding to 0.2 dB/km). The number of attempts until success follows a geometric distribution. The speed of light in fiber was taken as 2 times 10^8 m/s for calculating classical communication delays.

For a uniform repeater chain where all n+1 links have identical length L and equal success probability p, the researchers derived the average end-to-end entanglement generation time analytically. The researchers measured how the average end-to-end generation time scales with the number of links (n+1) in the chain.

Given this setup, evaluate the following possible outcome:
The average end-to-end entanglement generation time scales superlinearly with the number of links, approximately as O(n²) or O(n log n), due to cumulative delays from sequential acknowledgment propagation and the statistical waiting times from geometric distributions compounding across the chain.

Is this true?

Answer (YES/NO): NO